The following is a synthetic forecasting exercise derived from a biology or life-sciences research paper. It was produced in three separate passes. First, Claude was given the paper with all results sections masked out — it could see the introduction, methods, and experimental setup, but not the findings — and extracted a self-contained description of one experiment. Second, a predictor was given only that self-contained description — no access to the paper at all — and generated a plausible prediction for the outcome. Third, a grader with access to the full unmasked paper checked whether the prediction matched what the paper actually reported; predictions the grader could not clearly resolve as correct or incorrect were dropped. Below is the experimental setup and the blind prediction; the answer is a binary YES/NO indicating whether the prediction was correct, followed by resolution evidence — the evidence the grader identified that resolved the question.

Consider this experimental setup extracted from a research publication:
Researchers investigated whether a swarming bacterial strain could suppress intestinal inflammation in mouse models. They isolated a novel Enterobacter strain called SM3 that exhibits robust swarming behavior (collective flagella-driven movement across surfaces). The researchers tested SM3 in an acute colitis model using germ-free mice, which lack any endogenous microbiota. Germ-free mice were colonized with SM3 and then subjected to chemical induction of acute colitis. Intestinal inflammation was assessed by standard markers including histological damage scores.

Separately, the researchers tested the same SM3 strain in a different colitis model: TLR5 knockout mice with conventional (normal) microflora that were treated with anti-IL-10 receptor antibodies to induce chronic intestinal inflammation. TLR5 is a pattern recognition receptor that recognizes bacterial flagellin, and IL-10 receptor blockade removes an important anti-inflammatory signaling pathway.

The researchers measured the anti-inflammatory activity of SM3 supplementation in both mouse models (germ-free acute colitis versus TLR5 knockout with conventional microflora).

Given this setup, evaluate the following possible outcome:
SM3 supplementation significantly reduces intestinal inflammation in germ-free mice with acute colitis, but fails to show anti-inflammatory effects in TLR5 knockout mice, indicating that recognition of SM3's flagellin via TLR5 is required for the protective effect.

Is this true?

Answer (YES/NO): NO